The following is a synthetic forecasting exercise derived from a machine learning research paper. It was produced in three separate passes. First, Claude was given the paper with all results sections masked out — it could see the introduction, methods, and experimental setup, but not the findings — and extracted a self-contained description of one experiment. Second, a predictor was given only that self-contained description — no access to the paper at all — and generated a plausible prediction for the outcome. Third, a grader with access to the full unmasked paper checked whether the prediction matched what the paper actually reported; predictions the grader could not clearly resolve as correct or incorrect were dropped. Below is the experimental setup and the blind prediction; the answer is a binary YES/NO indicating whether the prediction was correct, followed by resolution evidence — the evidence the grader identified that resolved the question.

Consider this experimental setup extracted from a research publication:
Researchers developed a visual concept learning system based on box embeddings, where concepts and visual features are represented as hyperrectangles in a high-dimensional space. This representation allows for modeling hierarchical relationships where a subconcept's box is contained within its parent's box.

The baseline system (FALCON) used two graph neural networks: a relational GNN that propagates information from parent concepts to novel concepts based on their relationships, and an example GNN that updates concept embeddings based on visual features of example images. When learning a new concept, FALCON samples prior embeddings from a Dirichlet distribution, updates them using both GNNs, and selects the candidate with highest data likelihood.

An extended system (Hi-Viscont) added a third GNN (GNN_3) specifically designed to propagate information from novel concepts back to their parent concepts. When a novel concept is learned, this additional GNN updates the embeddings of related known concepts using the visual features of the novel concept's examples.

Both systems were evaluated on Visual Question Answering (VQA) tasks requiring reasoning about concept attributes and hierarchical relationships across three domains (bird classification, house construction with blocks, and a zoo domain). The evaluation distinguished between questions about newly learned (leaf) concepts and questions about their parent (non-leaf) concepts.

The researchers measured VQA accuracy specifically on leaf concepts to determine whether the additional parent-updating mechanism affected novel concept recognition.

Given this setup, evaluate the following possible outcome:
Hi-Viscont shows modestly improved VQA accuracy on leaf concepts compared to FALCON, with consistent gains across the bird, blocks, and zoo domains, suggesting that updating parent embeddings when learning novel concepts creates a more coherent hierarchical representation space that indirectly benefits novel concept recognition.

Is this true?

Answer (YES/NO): NO